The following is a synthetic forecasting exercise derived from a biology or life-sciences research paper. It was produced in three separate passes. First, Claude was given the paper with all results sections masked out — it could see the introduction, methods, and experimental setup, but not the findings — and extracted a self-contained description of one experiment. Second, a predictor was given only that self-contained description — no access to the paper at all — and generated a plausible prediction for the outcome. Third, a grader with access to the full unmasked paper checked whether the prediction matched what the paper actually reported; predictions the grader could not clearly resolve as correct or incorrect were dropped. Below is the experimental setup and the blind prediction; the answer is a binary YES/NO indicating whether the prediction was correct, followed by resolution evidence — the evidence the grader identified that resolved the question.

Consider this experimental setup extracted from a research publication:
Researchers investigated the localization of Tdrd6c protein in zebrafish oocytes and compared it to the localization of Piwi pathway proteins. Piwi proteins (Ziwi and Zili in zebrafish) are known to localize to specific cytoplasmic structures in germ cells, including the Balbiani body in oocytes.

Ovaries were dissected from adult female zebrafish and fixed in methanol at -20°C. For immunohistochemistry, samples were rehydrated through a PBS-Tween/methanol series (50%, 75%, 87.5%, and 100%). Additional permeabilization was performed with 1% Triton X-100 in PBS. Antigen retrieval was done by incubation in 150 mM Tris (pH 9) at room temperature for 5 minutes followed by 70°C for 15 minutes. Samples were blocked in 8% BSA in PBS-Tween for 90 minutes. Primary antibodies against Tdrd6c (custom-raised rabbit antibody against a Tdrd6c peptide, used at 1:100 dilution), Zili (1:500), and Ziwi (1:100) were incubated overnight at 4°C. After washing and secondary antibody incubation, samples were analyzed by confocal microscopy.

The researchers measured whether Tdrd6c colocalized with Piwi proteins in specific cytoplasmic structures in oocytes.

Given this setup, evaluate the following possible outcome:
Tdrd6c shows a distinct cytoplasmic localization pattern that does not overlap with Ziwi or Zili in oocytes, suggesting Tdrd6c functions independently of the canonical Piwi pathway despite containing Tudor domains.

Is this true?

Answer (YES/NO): NO